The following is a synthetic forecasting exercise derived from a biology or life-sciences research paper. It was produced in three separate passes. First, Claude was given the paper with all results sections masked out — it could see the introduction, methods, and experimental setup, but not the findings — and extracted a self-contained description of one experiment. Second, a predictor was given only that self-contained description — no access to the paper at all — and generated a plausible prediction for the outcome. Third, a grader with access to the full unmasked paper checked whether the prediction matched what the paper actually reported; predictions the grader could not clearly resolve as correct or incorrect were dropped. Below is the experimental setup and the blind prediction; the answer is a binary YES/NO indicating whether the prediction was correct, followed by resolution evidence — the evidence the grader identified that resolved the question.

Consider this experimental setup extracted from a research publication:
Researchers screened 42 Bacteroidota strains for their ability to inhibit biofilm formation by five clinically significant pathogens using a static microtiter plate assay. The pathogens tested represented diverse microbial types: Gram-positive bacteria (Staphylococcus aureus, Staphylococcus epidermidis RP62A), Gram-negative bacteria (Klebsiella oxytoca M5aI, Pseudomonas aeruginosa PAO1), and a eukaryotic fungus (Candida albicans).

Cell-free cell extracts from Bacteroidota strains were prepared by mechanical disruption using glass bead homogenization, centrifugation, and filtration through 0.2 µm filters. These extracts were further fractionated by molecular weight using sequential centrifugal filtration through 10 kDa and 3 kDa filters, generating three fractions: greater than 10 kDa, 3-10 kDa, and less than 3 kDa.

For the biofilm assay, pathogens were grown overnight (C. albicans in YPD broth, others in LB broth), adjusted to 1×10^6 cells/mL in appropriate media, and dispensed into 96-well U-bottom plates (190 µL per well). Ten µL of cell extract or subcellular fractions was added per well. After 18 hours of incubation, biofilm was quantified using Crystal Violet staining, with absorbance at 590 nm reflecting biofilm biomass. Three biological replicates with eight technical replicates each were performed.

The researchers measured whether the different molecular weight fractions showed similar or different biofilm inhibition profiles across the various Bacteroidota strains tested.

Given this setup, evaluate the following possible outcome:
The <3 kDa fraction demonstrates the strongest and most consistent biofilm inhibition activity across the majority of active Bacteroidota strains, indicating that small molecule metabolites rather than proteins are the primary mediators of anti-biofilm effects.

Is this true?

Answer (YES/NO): NO